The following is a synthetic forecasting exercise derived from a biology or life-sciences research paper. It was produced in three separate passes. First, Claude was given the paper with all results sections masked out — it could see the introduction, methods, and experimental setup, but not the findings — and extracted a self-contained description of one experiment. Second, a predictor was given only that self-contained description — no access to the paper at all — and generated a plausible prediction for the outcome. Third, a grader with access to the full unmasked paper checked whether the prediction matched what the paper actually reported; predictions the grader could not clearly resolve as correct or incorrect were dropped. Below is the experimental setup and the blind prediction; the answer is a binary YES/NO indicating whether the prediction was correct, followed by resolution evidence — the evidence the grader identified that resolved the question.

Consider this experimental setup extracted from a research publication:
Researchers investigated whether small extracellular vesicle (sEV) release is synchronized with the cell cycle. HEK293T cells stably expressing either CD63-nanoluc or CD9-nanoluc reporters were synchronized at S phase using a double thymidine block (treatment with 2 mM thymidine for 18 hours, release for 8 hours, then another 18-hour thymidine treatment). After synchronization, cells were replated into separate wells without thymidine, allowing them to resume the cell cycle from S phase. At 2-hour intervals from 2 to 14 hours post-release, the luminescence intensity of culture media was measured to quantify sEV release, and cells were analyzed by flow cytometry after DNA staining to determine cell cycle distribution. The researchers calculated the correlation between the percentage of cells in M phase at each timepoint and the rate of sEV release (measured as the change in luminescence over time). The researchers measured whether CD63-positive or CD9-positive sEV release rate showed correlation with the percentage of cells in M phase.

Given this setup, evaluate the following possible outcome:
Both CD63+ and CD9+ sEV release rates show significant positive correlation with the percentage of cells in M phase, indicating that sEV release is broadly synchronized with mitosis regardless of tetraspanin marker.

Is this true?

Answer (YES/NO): NO